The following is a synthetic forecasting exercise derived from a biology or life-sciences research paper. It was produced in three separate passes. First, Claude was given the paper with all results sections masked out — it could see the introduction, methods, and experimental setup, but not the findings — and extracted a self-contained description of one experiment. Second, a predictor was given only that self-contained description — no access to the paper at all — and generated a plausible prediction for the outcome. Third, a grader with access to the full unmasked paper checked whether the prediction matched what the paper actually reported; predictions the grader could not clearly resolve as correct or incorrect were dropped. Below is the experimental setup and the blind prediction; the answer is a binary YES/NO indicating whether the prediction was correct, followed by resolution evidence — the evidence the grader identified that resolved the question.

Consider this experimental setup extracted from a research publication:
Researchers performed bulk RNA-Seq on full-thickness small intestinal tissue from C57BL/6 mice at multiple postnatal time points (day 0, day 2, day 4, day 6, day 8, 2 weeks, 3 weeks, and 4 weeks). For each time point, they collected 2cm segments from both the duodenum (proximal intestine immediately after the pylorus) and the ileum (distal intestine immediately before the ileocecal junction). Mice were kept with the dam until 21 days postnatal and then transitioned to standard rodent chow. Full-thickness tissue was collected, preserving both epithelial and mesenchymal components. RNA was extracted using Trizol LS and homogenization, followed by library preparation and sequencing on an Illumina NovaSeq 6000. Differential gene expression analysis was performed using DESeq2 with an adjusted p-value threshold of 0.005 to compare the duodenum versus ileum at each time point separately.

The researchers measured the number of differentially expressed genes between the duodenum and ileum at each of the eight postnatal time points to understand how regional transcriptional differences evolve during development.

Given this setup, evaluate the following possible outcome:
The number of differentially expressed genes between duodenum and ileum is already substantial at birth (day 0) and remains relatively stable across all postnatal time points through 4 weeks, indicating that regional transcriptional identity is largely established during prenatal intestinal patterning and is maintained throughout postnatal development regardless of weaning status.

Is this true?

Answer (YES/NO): NO